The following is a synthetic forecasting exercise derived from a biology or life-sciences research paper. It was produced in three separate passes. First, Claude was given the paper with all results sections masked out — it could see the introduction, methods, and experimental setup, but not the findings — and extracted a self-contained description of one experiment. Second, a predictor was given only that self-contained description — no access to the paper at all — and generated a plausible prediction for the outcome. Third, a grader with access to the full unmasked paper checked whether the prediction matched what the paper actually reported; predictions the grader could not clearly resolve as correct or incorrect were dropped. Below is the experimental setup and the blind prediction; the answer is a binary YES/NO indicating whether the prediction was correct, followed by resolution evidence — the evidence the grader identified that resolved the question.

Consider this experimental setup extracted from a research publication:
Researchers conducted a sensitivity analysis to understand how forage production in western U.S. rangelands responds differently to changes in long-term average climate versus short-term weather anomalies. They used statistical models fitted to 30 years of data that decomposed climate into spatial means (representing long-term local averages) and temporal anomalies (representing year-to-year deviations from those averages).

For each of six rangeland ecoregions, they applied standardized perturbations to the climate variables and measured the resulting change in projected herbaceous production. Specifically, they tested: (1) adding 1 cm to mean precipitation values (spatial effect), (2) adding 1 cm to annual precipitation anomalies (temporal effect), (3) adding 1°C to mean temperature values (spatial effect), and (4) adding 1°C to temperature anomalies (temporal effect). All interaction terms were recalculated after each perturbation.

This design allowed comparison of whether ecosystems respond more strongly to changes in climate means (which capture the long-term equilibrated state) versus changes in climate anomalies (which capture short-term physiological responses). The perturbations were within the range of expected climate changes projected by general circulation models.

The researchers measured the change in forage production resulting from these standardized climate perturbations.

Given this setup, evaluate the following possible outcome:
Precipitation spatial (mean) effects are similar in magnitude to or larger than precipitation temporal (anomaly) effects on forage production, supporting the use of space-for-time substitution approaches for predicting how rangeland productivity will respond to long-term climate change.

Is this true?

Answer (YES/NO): NO